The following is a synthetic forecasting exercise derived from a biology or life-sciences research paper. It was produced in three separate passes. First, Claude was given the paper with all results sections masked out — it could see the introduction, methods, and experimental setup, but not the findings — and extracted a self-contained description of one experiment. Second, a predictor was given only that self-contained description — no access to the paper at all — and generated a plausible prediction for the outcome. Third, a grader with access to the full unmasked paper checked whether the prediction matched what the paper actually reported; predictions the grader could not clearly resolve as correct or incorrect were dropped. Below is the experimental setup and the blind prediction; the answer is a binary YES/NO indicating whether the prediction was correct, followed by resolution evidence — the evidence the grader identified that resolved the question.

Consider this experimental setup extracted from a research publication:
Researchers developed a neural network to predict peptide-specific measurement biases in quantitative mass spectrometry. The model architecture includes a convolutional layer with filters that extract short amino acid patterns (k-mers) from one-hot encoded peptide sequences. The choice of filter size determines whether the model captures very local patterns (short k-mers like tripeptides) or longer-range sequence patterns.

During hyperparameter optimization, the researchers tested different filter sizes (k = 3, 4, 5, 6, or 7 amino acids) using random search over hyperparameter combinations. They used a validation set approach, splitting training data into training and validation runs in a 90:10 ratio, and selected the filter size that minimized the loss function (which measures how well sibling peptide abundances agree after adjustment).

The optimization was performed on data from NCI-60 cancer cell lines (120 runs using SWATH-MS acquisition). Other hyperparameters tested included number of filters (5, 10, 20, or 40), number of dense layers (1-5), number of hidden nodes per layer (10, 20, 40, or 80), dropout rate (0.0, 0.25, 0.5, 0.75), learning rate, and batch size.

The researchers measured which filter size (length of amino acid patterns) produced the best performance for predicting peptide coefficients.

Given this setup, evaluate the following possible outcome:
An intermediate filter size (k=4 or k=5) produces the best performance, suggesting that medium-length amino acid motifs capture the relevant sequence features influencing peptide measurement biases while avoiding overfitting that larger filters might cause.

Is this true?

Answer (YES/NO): NO